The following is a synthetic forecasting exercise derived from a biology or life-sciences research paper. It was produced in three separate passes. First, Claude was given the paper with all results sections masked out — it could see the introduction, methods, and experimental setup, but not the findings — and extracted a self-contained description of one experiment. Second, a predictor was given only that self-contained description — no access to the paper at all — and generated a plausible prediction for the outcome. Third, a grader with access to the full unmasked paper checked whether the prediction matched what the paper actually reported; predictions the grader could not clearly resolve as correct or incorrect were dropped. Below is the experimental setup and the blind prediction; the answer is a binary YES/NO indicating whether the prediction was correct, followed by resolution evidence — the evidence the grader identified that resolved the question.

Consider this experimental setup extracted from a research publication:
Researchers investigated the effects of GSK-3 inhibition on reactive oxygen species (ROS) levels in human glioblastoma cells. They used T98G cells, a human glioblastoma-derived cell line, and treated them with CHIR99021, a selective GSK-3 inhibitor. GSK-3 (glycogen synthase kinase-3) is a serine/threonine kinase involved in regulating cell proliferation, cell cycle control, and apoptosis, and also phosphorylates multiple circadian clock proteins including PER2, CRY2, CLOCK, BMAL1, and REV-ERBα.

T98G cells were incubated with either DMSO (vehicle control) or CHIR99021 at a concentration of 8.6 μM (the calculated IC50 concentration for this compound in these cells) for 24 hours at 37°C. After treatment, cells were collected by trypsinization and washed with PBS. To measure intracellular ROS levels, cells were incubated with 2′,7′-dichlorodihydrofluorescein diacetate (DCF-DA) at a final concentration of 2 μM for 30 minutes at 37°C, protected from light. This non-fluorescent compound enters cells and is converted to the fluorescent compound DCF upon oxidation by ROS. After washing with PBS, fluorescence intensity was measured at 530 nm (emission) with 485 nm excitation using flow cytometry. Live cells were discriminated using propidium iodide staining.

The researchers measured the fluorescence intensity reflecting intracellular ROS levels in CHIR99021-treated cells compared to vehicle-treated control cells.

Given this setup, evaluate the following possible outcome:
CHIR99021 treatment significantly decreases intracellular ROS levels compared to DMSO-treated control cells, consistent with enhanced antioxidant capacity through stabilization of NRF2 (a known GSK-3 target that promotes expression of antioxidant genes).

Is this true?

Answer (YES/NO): NO